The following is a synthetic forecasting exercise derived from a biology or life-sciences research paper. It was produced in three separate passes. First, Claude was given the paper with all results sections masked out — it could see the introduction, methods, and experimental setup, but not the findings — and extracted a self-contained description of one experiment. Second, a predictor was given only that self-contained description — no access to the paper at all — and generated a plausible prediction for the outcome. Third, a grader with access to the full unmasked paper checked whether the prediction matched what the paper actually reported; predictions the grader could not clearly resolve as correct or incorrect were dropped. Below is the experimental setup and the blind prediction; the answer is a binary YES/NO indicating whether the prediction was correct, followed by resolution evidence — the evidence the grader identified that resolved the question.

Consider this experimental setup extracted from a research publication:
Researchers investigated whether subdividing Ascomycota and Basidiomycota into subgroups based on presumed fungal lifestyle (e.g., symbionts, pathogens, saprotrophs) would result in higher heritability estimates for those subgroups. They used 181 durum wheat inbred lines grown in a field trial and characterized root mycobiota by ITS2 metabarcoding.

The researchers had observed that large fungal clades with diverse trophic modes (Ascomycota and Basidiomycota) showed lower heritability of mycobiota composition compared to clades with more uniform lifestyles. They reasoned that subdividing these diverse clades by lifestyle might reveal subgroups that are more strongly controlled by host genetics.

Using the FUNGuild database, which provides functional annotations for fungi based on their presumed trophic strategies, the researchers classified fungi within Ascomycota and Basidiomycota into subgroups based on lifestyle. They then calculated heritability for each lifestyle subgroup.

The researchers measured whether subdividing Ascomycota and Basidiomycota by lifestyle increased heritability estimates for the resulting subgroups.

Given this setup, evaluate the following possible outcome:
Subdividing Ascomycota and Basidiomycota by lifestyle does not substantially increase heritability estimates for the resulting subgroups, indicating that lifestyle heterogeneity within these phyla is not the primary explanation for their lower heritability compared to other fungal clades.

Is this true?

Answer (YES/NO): NO